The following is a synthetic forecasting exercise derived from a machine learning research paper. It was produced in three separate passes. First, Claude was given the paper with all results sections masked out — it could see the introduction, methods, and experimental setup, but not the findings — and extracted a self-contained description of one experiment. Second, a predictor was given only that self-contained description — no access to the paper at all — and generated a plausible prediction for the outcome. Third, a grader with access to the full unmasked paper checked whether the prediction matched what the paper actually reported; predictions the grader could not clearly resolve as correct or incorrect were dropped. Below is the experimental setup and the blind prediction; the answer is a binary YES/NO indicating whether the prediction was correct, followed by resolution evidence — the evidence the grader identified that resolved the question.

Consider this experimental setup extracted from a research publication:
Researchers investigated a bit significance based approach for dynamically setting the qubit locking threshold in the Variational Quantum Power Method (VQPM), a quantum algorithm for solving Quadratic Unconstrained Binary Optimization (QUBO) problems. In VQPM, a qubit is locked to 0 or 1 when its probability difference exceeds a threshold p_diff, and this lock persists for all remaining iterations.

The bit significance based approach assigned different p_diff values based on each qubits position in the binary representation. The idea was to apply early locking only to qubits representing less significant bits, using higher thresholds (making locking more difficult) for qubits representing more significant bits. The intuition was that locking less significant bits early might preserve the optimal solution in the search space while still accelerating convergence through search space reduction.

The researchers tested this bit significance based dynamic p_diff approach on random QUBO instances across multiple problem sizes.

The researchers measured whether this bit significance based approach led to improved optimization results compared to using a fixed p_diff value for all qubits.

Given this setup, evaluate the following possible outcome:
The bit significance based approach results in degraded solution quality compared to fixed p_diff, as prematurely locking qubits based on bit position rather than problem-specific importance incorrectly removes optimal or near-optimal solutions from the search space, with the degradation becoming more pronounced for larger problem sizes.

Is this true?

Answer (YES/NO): NO